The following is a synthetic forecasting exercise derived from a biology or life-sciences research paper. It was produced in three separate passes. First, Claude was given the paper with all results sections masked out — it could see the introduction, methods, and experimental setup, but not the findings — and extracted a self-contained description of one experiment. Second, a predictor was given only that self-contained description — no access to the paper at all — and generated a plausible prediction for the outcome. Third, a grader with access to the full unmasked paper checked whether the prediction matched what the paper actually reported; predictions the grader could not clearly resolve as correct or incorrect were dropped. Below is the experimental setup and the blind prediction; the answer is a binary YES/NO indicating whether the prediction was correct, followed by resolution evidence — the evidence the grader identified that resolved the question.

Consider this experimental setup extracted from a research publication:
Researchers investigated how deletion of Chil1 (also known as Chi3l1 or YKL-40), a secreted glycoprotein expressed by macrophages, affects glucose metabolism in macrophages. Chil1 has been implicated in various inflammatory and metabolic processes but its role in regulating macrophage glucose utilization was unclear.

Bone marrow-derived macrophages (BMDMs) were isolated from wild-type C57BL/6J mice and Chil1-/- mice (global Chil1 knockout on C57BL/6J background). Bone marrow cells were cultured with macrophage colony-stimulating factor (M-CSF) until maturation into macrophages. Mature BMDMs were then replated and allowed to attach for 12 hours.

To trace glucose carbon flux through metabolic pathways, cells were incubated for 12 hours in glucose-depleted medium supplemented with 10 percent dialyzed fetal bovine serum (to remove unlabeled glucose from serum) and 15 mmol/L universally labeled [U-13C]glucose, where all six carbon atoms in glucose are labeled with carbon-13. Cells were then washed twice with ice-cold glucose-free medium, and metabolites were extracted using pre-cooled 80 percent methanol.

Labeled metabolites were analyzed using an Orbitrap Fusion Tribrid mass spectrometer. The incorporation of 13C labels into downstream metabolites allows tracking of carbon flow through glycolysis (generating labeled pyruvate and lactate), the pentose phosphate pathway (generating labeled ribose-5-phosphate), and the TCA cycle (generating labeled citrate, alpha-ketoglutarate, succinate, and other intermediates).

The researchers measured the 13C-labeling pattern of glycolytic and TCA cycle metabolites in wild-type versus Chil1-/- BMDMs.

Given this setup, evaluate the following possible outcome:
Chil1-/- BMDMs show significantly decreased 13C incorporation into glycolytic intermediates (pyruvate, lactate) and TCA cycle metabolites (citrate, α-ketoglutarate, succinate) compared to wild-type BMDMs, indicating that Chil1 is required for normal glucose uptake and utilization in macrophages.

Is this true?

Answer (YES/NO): NO